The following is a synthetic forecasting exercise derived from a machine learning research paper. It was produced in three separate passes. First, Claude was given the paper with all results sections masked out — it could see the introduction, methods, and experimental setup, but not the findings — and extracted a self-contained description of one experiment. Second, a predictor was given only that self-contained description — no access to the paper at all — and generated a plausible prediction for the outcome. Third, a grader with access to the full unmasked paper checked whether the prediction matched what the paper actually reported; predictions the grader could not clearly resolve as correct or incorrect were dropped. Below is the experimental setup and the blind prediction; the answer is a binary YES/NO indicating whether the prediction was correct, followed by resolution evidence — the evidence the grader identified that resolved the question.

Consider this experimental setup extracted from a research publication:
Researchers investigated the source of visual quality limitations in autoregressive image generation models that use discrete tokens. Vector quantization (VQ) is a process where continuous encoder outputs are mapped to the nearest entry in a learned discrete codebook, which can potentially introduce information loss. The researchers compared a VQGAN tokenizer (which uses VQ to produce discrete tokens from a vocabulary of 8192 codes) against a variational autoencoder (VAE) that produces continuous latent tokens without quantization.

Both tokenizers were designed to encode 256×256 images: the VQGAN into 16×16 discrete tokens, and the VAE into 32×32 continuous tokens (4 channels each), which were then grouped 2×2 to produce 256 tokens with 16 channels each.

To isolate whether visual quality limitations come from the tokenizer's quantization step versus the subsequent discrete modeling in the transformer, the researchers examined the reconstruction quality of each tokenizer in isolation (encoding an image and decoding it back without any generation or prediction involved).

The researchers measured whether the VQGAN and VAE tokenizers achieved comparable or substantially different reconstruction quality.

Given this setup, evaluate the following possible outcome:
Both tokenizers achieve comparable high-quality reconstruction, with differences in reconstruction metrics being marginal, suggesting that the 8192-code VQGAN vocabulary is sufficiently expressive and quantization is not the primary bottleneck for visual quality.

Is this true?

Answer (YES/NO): NO